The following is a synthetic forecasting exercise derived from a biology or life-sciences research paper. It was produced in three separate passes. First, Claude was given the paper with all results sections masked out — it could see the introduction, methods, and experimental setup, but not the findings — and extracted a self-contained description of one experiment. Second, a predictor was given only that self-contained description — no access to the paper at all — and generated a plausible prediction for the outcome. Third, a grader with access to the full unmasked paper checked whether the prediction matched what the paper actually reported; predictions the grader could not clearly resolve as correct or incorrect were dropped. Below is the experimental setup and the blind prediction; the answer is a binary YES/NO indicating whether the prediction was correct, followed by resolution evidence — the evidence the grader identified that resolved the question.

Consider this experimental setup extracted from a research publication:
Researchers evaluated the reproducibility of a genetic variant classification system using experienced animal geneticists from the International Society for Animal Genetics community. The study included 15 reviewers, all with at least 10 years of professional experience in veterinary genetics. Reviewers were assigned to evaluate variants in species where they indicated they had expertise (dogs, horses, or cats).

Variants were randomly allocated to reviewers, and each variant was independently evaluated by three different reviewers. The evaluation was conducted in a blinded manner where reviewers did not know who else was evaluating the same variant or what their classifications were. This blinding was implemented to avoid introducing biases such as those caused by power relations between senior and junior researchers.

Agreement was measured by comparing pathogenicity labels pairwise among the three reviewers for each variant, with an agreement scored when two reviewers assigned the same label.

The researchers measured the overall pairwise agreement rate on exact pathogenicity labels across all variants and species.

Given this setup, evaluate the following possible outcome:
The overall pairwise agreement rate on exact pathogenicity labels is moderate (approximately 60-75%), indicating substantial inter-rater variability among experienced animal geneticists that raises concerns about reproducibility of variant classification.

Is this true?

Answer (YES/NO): NO